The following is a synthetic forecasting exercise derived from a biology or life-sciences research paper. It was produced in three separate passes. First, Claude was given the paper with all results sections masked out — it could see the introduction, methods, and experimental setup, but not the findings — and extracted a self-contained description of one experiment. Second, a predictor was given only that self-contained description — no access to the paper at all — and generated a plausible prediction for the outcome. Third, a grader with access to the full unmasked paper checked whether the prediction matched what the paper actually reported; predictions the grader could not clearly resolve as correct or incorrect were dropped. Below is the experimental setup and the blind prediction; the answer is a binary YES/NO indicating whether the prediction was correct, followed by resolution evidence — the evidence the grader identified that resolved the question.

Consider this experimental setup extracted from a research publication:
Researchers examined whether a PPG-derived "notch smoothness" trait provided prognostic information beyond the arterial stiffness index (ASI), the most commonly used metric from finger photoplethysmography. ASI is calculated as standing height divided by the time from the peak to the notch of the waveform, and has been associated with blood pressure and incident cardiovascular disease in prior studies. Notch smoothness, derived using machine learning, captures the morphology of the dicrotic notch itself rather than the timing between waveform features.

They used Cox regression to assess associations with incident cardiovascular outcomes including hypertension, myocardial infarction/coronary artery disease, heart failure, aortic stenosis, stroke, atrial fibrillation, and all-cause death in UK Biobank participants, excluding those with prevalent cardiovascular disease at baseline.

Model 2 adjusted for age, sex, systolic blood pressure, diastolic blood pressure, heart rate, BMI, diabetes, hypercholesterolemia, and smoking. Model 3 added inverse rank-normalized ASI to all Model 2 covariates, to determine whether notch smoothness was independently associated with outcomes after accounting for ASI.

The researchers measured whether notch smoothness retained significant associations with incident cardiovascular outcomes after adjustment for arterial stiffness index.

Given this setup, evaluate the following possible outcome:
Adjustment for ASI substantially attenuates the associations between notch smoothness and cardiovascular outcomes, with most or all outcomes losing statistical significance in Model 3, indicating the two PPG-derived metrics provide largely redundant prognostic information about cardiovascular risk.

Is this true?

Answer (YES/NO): NO